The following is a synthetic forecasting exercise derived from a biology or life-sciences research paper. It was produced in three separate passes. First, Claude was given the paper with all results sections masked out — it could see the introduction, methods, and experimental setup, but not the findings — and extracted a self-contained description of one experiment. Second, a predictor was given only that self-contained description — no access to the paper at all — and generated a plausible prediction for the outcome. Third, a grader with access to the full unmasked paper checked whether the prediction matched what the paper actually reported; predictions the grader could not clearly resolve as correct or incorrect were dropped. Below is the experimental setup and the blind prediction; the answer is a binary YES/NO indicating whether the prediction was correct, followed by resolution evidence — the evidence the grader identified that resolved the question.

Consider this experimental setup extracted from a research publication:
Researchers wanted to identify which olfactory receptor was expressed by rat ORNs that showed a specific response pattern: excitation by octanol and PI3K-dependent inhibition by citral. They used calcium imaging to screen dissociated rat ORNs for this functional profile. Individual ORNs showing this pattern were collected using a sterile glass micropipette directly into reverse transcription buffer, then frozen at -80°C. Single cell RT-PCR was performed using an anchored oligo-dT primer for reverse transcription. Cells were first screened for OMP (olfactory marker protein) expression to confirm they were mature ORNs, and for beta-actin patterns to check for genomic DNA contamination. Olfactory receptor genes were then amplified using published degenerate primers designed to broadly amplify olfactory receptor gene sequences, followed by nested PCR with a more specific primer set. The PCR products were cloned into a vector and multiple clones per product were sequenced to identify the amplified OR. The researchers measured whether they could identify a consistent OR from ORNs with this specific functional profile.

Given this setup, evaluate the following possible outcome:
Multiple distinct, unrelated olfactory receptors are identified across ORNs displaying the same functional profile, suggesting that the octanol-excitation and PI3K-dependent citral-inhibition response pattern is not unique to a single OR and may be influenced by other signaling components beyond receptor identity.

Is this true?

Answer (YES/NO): NO